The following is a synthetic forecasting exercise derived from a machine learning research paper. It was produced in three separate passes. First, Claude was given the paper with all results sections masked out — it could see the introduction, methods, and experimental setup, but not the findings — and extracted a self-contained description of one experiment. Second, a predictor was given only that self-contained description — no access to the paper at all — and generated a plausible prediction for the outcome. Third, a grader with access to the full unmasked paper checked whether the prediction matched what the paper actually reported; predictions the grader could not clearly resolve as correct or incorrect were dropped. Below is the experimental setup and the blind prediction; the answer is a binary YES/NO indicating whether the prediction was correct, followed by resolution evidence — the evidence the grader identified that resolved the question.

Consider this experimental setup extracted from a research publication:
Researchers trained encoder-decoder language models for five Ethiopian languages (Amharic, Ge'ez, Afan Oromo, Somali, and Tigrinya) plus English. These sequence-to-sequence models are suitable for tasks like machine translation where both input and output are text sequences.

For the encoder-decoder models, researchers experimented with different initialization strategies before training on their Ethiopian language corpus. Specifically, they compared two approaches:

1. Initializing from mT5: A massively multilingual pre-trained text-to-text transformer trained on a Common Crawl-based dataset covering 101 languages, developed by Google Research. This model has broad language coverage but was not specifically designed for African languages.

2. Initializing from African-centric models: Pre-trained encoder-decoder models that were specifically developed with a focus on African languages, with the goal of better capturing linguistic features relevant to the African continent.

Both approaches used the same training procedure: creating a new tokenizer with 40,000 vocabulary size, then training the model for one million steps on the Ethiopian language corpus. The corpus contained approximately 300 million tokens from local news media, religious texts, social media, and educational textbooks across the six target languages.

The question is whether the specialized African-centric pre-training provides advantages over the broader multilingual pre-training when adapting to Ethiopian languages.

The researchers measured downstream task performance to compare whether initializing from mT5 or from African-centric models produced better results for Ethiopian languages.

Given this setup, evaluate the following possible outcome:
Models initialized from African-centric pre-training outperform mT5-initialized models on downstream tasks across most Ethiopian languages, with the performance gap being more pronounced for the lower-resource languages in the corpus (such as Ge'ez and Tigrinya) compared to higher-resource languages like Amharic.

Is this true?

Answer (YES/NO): NO